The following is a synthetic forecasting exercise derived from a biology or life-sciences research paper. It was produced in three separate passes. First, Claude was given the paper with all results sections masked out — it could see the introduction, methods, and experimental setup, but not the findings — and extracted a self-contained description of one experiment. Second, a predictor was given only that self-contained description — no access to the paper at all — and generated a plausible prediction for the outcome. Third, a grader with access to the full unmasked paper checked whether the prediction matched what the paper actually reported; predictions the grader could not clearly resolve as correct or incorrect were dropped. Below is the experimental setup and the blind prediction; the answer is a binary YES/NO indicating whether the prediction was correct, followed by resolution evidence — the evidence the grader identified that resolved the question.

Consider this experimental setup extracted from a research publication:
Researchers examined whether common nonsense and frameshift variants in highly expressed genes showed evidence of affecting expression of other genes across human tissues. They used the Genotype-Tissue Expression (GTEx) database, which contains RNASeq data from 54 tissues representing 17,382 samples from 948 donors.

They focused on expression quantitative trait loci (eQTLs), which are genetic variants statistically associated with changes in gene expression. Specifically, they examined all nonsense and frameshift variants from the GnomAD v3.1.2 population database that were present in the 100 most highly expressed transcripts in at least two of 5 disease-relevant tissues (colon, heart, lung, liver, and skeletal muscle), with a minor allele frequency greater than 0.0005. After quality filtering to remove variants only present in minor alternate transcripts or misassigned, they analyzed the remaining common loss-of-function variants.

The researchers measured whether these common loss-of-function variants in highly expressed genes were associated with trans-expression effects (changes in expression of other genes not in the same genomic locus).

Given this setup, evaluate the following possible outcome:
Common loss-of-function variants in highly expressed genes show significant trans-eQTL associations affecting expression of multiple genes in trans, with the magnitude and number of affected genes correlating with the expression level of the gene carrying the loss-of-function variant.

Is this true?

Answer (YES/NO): NO